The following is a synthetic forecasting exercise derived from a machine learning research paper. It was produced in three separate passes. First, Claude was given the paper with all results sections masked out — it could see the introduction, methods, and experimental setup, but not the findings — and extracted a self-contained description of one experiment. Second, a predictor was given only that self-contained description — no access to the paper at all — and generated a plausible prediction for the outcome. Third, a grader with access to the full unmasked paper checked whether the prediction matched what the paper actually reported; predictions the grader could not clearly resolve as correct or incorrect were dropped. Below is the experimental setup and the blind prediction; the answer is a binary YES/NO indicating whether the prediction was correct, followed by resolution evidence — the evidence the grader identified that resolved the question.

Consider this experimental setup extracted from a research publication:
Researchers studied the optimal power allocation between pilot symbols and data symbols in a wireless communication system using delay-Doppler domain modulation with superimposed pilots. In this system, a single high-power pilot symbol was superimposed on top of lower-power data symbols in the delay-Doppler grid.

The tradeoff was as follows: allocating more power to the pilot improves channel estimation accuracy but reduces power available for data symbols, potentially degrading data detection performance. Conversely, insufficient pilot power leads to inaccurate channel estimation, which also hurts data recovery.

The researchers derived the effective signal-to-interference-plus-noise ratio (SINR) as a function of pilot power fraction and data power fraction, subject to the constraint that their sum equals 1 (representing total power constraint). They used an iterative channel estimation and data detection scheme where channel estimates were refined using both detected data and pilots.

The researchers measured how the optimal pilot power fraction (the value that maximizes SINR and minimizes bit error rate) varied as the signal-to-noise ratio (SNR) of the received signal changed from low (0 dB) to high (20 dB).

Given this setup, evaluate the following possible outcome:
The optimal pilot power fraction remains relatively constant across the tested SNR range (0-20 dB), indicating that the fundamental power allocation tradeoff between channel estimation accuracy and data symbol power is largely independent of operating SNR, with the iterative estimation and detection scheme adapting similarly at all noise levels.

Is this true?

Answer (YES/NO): NO